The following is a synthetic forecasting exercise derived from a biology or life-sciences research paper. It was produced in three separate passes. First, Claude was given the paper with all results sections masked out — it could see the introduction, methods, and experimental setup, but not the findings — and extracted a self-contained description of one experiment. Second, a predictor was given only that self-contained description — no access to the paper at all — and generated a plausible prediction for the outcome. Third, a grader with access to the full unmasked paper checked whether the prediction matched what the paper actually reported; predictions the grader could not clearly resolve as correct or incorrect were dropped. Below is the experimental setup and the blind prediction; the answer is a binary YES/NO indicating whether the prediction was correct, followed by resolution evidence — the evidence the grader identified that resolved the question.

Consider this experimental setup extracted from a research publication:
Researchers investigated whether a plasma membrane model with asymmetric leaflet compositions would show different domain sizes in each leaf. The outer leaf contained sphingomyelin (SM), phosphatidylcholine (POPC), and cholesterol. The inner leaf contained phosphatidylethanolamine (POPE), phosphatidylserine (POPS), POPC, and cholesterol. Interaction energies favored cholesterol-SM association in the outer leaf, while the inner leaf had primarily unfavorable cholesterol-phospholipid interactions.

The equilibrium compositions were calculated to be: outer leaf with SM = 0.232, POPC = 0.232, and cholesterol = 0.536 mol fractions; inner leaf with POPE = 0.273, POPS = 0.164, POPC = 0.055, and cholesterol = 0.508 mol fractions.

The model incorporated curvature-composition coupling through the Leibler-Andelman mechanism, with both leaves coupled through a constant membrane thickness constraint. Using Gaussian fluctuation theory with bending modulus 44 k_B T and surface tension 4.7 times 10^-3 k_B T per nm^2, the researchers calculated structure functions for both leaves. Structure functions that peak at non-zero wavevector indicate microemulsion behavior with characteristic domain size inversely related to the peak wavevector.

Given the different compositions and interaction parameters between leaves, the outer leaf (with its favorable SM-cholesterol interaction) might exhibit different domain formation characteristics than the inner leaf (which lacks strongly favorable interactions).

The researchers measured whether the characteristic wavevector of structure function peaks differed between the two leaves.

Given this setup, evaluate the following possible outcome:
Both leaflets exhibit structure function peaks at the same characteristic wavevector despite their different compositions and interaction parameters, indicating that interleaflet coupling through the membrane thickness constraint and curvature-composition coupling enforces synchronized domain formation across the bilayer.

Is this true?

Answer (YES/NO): YES